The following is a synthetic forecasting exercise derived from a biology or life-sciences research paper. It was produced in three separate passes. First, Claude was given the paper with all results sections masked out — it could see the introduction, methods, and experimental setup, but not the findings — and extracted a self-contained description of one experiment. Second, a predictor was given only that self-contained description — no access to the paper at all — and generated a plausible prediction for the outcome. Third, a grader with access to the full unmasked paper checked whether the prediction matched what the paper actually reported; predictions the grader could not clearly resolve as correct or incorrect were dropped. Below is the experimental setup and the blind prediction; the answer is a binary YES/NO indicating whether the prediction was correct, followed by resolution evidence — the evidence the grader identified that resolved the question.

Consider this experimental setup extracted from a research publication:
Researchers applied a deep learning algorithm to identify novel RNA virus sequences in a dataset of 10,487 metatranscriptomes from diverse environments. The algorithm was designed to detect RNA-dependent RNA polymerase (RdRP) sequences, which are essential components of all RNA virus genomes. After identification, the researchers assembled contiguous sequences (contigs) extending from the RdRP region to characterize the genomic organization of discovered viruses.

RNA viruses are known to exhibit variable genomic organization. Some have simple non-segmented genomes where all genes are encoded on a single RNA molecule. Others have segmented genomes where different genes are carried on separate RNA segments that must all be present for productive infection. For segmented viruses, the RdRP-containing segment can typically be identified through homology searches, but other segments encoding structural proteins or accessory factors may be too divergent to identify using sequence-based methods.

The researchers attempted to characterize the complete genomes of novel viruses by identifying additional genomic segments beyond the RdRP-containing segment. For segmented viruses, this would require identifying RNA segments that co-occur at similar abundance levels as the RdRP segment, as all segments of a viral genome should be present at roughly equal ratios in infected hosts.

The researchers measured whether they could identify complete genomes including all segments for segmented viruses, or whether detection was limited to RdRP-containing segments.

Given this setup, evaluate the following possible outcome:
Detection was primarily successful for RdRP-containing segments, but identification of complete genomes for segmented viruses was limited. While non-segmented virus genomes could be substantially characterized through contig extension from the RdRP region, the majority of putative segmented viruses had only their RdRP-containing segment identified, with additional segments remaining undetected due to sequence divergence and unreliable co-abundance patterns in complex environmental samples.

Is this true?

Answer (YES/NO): YES